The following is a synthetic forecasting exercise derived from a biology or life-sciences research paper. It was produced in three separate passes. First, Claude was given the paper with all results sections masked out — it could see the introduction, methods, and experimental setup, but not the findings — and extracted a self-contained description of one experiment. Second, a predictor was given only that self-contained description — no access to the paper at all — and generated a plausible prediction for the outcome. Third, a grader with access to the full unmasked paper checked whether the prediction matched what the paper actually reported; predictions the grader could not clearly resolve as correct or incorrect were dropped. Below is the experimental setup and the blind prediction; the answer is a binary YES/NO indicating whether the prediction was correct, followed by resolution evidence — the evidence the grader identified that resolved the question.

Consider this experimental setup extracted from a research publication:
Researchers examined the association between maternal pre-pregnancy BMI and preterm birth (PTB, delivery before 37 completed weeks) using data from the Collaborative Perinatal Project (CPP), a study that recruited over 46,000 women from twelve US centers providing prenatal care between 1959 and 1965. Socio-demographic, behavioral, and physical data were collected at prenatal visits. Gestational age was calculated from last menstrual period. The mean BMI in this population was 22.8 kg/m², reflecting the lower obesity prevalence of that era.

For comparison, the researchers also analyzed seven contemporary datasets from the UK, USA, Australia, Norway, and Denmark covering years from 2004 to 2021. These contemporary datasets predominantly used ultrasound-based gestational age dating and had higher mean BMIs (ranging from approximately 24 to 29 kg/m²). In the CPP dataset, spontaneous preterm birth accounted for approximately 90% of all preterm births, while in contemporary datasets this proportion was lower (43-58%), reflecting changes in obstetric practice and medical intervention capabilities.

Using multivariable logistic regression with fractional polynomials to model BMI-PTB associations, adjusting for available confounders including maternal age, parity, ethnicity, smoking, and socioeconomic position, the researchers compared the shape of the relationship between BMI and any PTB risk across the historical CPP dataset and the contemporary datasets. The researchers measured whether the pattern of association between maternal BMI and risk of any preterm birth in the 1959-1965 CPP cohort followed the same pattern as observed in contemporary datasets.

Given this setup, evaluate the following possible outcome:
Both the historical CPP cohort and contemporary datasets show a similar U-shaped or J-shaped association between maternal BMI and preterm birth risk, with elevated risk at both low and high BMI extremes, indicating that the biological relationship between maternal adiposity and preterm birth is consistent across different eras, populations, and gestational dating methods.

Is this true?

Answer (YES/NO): NO